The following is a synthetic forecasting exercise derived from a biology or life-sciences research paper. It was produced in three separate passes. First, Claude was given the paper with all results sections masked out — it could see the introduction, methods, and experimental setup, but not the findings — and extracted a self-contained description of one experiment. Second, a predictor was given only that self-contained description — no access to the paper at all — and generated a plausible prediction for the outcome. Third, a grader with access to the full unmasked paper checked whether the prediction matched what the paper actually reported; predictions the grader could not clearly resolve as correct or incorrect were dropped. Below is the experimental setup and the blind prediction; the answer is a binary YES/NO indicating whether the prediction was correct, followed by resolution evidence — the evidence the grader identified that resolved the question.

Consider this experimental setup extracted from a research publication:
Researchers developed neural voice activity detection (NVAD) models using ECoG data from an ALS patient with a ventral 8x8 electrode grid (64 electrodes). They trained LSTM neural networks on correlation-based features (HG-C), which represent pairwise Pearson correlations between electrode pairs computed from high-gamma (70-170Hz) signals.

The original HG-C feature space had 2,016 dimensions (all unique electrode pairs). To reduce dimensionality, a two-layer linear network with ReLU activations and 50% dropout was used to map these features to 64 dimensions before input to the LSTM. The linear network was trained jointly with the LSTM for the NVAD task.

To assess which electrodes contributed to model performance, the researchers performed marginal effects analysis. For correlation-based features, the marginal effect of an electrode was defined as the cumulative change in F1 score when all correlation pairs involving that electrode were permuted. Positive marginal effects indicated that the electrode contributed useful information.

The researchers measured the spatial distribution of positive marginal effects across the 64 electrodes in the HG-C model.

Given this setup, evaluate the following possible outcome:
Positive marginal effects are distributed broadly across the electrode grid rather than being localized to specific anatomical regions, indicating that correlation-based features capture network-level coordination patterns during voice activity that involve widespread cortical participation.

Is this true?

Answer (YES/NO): YES